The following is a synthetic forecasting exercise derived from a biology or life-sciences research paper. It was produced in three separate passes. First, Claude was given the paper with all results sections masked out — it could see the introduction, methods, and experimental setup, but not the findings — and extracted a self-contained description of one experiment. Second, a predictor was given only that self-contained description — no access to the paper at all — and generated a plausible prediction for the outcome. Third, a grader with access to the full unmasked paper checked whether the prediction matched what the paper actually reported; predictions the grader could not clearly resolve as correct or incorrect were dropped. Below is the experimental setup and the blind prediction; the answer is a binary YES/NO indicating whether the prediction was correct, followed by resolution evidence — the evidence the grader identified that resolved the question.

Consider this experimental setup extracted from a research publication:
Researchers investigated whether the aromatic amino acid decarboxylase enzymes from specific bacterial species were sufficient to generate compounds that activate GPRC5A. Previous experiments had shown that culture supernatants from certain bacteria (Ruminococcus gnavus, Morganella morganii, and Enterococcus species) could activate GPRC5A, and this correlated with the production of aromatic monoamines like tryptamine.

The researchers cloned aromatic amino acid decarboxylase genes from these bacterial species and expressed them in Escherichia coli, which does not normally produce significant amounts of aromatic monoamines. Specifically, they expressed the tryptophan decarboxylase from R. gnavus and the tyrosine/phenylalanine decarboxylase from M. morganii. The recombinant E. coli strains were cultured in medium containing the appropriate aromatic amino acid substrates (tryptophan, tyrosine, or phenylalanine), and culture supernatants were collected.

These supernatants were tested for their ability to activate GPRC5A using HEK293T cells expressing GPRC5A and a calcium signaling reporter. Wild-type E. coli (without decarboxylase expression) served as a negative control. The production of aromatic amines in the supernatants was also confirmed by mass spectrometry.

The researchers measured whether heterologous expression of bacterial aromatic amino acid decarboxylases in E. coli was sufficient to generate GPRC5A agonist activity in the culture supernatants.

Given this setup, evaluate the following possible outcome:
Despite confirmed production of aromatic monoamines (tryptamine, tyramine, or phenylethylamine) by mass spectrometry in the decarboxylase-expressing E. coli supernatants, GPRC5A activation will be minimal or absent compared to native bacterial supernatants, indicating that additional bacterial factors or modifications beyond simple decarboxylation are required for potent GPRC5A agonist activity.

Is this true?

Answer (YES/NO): NO